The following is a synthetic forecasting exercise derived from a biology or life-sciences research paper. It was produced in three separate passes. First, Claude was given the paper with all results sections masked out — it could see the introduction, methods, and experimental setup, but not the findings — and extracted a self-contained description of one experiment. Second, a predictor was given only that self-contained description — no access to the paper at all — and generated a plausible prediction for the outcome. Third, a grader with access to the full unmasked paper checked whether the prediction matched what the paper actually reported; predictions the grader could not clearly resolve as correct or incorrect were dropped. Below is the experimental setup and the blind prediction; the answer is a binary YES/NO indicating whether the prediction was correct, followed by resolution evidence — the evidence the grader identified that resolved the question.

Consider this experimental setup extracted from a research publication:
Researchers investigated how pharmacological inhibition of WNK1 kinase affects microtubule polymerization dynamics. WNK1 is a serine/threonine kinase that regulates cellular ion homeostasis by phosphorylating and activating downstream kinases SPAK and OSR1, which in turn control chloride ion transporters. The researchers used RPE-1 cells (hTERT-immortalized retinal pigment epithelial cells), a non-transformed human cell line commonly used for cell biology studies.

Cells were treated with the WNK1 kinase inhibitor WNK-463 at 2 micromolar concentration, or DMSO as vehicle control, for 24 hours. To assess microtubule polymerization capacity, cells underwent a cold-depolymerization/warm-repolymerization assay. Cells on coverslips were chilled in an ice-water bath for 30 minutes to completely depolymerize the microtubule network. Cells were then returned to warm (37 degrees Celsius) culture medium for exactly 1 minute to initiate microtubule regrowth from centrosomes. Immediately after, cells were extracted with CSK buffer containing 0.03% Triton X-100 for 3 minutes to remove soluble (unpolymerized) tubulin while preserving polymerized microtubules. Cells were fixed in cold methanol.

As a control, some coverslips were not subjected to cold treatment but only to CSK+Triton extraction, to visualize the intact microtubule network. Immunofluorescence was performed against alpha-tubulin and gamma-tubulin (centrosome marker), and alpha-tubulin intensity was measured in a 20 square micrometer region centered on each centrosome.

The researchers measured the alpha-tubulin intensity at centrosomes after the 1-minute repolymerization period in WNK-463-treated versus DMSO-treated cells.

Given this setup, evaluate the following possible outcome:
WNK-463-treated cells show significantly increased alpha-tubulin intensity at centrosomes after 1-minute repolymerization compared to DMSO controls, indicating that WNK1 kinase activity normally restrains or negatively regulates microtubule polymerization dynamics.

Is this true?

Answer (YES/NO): NO